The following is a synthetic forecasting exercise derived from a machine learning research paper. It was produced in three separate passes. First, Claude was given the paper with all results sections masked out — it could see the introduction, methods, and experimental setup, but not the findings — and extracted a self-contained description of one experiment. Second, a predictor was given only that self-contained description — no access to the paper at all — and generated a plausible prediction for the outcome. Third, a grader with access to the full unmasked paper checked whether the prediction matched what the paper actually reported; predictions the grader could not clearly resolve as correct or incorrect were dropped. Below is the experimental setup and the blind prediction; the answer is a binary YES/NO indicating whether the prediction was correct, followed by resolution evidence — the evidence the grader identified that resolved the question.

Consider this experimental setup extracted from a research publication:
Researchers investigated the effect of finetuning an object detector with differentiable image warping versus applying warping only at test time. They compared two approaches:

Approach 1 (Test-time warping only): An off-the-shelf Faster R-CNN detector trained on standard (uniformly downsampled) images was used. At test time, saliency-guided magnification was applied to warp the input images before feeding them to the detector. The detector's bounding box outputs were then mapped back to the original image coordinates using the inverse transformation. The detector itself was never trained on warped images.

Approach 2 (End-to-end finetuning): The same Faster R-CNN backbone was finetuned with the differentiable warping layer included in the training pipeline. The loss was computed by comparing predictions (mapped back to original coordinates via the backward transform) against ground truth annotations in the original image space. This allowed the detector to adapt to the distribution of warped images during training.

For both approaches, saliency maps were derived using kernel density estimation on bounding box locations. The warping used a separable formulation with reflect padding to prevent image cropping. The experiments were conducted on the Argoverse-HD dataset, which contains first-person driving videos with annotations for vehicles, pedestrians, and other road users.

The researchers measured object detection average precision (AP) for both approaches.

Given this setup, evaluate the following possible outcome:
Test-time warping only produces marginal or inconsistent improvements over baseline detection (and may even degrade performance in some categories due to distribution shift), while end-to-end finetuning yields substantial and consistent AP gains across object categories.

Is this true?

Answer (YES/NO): NO